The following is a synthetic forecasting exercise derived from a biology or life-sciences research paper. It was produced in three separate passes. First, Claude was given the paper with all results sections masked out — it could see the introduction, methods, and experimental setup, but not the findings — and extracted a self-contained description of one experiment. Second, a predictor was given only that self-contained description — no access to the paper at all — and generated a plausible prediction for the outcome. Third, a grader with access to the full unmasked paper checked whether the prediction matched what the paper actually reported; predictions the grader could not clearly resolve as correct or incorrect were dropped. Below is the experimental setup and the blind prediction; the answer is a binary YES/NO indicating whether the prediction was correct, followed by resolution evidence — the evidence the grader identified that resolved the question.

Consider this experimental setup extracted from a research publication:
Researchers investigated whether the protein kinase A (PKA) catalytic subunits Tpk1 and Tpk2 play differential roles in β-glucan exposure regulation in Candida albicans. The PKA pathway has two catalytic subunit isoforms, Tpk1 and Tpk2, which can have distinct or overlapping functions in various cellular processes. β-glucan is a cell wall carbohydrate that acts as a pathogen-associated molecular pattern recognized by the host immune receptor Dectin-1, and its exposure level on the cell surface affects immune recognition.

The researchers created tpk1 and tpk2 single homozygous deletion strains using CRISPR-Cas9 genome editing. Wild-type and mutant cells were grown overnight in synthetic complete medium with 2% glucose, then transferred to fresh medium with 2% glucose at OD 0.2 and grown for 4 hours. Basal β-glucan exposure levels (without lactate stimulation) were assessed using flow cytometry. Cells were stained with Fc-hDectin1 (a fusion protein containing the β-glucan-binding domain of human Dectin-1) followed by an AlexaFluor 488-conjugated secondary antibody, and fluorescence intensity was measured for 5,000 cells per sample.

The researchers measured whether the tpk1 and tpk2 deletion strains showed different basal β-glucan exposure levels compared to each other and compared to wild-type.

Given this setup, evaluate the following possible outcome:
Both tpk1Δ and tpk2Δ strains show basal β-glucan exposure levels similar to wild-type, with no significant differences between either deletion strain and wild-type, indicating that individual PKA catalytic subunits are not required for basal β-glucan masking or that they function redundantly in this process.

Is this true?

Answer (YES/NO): NO